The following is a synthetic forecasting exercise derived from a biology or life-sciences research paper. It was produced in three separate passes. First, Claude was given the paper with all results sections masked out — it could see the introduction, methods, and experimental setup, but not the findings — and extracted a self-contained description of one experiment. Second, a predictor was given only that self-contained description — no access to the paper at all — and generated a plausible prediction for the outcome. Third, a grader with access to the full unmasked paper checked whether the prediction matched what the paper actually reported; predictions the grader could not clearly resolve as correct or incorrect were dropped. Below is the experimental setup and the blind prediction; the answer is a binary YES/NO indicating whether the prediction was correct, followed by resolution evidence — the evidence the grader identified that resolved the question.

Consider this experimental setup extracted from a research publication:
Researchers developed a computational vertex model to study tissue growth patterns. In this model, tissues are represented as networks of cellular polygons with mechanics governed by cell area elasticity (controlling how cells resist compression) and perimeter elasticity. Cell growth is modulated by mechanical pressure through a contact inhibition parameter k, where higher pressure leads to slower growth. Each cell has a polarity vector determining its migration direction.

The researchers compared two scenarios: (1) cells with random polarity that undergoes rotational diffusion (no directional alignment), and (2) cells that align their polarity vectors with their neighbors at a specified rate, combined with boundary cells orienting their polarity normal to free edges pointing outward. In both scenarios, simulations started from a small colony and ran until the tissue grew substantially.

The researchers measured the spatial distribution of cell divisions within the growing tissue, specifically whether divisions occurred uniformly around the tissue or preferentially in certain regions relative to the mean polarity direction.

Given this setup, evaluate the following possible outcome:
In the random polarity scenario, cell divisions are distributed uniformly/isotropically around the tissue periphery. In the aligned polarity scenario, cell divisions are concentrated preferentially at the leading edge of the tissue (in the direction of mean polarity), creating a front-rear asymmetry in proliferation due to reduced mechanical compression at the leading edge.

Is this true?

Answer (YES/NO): NO